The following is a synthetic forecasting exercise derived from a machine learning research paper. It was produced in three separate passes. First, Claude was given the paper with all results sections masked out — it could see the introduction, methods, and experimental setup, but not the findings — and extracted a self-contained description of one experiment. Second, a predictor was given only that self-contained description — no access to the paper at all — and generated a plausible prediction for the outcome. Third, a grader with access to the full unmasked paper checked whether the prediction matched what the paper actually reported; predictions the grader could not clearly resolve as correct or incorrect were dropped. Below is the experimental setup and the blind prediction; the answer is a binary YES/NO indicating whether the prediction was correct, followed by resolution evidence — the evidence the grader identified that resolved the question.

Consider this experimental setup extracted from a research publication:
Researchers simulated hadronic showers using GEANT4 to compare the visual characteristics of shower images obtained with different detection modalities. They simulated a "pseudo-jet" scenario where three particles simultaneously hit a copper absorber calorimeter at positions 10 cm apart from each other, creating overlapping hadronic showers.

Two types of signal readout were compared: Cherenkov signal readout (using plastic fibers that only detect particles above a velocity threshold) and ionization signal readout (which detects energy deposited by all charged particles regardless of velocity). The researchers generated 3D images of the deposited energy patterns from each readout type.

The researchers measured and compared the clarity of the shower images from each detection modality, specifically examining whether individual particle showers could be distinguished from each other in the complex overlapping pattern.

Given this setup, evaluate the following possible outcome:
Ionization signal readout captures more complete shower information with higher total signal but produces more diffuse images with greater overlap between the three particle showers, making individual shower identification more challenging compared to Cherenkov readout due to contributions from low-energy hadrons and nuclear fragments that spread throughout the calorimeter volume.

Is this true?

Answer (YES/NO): YES